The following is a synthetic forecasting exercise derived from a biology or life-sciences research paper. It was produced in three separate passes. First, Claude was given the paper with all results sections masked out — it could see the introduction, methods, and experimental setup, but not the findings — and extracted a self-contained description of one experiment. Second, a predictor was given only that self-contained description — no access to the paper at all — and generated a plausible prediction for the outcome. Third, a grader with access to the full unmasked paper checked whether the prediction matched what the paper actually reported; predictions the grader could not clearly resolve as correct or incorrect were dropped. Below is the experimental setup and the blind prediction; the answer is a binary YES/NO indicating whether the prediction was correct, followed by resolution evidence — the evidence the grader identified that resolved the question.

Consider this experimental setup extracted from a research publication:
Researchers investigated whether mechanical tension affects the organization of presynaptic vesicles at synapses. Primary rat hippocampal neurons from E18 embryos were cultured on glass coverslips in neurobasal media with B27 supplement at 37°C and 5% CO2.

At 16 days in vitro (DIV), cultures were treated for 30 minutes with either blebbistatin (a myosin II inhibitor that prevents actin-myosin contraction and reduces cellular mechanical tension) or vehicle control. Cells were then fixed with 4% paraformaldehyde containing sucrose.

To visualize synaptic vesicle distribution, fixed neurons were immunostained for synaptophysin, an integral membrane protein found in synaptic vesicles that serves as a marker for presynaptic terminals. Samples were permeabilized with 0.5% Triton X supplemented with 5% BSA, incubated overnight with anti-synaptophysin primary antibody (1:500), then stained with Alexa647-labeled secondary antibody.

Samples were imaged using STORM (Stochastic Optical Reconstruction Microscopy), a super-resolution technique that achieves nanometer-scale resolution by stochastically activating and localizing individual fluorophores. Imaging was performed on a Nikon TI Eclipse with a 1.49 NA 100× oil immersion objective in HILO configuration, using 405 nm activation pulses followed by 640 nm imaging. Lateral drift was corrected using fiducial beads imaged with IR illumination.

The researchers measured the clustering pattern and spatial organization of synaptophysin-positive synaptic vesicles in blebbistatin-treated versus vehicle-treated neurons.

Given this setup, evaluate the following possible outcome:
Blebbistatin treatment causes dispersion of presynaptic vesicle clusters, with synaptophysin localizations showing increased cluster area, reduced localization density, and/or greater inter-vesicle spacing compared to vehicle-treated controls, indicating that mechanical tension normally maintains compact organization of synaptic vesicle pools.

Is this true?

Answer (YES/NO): NO